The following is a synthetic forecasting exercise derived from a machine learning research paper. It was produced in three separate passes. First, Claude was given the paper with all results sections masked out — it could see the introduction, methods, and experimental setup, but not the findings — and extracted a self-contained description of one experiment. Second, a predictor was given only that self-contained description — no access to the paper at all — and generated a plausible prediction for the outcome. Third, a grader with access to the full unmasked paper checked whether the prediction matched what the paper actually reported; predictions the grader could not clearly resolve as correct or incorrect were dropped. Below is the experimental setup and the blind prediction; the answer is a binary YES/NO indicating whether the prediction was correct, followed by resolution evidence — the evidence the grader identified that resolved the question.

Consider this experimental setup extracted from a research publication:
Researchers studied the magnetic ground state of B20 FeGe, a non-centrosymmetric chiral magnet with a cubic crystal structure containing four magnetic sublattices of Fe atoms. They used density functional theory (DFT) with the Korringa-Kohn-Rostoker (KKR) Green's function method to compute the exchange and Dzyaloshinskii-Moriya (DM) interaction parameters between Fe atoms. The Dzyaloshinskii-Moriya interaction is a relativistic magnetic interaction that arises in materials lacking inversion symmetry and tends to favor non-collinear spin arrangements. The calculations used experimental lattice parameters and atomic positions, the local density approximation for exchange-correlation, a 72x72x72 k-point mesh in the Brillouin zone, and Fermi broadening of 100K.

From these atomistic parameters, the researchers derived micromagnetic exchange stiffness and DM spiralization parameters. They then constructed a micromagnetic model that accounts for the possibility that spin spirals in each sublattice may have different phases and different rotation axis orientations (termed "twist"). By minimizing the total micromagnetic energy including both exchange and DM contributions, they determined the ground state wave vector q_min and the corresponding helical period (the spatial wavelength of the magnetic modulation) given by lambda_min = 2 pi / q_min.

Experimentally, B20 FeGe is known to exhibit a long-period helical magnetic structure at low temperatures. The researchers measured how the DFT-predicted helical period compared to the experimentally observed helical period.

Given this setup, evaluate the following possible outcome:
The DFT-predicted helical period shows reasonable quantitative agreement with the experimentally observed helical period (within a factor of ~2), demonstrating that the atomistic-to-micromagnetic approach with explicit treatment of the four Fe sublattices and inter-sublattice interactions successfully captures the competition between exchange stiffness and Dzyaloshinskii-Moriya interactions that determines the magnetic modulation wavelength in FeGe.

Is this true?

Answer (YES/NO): YES